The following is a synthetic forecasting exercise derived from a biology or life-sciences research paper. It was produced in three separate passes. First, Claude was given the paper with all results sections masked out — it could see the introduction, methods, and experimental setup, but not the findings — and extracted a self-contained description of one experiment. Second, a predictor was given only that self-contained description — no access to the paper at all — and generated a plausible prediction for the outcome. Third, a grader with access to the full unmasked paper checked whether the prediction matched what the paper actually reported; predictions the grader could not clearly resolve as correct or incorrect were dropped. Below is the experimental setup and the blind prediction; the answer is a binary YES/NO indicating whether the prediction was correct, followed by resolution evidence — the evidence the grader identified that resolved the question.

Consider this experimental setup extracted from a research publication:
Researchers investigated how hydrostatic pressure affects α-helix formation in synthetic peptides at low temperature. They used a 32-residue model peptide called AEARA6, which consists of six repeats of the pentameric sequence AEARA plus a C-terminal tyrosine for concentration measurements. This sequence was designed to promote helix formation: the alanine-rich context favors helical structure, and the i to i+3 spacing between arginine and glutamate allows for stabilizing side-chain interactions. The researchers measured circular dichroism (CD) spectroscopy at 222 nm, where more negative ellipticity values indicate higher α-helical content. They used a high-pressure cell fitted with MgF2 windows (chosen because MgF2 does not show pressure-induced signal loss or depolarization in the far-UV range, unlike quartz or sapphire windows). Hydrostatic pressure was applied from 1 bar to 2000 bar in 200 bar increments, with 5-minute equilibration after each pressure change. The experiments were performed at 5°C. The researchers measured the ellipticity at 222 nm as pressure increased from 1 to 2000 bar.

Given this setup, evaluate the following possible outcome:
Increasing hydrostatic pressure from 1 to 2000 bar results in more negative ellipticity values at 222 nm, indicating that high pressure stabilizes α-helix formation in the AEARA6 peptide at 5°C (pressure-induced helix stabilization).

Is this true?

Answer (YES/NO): YES